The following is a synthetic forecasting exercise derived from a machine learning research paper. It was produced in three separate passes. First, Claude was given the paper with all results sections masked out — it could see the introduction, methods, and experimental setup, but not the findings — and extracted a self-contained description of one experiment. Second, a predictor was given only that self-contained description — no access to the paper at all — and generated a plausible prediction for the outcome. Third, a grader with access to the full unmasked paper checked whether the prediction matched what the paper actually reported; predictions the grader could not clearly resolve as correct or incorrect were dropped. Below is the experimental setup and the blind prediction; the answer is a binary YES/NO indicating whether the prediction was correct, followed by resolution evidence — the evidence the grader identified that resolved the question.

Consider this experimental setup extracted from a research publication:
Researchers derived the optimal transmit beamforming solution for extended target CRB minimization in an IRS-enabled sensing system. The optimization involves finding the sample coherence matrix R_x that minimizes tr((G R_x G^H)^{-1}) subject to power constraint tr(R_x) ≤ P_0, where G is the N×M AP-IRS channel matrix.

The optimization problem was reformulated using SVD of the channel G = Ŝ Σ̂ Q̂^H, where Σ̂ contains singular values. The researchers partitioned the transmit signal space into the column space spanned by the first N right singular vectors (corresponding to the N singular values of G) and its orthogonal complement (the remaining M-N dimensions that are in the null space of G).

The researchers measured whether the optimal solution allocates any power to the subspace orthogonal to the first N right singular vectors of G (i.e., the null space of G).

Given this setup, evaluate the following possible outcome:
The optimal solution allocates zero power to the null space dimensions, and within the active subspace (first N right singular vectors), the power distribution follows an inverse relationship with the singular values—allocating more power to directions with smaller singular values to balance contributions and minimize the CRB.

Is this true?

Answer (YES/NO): YES